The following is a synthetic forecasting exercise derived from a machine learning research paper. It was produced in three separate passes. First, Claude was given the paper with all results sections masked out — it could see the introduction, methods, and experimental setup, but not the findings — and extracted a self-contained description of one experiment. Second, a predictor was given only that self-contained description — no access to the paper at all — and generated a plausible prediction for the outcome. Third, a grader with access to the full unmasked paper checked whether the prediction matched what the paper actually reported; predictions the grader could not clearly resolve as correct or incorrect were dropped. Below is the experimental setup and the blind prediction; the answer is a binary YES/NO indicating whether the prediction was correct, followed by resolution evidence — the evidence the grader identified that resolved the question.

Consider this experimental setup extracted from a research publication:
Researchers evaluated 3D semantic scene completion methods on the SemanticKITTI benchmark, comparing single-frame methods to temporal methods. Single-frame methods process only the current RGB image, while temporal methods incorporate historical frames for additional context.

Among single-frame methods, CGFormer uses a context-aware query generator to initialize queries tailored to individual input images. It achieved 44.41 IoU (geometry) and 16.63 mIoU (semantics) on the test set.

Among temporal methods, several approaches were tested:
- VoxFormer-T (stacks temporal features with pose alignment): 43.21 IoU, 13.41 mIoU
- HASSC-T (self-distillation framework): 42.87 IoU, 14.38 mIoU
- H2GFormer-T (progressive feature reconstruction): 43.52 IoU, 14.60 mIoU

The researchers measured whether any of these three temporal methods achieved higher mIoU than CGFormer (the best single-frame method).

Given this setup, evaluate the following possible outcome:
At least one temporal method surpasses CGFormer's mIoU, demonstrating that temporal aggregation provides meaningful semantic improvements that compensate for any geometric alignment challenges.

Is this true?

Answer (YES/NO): NO